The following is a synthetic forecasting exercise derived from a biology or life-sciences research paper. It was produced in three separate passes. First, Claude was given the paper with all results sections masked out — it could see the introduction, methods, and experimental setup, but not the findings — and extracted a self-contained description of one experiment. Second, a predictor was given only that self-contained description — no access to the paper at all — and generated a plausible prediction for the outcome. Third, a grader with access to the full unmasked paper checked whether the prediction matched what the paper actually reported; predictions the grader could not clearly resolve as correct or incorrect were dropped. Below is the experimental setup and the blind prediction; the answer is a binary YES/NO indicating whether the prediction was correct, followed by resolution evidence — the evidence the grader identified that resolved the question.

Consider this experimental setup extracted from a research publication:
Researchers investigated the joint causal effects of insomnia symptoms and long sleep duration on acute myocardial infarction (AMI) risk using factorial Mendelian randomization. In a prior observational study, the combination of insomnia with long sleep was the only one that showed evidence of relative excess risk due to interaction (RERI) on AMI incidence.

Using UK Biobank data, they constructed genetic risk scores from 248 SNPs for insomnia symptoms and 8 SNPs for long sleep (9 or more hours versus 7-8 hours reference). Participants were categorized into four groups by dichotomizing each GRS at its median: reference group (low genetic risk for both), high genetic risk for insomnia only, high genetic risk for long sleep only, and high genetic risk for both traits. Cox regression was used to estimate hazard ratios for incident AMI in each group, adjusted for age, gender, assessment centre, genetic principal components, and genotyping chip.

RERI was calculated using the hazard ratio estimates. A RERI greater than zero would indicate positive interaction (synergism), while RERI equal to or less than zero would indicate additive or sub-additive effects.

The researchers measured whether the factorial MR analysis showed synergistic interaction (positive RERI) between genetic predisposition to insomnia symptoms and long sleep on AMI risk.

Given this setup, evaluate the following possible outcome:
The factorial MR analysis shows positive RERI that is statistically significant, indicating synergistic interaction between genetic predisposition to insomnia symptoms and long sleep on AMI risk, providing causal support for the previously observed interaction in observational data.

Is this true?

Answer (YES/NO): NO